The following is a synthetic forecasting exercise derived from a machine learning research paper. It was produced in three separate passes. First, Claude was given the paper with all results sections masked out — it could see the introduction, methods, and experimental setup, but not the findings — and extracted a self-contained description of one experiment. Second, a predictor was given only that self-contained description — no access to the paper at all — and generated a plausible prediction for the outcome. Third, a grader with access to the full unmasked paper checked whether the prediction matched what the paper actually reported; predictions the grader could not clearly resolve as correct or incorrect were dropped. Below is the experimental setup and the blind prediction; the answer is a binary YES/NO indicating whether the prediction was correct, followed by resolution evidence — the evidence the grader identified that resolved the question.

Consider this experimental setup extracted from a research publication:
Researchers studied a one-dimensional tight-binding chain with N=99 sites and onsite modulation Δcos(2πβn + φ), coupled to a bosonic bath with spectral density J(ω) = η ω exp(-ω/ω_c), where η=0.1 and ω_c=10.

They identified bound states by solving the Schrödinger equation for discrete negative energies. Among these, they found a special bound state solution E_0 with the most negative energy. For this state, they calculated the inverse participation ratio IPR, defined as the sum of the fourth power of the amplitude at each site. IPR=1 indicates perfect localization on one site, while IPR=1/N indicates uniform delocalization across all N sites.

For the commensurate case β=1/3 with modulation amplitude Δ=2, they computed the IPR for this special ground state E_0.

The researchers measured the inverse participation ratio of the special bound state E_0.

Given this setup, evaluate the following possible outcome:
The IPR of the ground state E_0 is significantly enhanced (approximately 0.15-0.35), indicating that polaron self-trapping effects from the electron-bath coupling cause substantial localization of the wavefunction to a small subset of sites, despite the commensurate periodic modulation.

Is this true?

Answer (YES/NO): NO